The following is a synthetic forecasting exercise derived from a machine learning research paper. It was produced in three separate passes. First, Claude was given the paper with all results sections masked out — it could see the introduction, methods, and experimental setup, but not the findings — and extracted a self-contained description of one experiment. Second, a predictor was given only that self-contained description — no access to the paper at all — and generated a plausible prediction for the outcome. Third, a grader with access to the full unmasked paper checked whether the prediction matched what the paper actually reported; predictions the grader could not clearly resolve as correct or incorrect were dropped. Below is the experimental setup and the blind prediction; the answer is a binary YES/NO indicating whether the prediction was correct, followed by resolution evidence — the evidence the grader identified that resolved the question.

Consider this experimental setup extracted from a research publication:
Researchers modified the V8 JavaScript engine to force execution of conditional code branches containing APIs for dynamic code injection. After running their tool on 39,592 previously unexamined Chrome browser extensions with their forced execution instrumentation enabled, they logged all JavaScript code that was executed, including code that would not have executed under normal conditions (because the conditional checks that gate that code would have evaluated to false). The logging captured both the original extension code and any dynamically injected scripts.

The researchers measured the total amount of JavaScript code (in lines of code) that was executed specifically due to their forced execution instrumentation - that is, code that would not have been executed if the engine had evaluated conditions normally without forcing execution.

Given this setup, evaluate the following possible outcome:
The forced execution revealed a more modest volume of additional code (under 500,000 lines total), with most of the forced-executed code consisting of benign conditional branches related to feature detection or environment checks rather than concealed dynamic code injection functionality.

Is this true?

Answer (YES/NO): NO